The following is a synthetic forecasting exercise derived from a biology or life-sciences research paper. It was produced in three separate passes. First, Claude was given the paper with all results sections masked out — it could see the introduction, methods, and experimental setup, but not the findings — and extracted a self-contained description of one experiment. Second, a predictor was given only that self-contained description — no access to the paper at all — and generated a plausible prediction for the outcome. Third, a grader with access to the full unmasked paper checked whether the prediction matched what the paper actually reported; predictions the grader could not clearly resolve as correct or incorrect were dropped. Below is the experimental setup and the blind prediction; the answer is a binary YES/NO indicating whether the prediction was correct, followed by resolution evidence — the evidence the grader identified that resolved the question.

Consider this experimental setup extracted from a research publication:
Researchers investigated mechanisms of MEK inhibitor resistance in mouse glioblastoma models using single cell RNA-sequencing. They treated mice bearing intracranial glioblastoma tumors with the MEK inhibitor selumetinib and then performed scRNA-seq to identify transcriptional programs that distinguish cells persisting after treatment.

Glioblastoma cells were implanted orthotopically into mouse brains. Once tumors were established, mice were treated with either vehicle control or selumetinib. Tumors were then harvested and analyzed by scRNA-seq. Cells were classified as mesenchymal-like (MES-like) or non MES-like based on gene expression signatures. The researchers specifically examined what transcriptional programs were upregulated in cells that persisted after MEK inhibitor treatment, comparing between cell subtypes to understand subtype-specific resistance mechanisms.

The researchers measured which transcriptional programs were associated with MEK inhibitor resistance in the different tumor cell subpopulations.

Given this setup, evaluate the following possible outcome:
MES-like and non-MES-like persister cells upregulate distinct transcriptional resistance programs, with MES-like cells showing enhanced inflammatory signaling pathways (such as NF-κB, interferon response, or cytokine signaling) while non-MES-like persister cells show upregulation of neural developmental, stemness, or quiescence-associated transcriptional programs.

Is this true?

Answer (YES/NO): NO